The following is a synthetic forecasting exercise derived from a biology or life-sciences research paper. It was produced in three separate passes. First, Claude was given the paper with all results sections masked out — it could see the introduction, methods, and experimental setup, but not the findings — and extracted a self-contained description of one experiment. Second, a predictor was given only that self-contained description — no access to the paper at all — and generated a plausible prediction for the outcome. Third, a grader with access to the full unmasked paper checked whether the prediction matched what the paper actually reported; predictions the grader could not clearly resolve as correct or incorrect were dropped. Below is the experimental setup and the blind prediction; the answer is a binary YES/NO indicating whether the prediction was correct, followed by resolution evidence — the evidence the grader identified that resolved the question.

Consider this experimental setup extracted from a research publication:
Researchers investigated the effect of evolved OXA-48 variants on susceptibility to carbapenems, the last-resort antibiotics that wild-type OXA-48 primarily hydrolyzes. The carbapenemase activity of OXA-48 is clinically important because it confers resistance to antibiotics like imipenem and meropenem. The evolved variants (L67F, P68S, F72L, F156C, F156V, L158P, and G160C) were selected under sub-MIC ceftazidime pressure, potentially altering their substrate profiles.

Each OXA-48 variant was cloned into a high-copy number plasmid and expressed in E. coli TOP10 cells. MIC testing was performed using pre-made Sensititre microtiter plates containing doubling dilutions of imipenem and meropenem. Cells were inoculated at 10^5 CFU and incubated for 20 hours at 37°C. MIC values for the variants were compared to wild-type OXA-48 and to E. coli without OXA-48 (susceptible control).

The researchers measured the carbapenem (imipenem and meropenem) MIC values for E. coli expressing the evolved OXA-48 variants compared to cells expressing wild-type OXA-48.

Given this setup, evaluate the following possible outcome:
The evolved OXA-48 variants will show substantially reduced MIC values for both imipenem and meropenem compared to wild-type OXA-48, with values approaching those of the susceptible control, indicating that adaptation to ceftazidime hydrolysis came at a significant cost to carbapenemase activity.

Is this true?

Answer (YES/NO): NO